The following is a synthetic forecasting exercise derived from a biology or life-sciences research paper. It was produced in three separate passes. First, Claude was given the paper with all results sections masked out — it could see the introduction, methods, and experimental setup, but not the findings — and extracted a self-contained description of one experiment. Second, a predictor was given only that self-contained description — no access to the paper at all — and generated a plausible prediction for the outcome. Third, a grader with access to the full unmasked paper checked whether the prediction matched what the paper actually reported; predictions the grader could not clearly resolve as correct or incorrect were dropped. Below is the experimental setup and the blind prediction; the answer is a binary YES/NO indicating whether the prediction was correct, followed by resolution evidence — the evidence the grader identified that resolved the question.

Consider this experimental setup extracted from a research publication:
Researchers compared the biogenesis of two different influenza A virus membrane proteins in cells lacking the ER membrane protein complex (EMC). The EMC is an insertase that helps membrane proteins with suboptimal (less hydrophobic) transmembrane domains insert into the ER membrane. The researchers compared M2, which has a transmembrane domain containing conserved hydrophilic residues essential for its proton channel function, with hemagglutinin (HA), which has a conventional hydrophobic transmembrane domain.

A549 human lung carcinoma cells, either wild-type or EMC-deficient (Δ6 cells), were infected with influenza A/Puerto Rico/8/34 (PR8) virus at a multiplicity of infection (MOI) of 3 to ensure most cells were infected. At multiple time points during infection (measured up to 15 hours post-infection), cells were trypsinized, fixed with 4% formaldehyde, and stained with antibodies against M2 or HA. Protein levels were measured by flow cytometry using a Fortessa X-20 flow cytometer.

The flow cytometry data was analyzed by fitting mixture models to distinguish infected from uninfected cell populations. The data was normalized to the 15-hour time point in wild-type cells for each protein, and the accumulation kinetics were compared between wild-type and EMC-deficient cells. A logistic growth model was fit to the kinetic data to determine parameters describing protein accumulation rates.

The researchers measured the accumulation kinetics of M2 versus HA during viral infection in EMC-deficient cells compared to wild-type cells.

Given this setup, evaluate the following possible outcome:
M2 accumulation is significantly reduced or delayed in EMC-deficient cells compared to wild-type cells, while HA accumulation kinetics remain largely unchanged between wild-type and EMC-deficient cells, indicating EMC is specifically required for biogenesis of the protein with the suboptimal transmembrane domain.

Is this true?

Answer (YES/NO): YES